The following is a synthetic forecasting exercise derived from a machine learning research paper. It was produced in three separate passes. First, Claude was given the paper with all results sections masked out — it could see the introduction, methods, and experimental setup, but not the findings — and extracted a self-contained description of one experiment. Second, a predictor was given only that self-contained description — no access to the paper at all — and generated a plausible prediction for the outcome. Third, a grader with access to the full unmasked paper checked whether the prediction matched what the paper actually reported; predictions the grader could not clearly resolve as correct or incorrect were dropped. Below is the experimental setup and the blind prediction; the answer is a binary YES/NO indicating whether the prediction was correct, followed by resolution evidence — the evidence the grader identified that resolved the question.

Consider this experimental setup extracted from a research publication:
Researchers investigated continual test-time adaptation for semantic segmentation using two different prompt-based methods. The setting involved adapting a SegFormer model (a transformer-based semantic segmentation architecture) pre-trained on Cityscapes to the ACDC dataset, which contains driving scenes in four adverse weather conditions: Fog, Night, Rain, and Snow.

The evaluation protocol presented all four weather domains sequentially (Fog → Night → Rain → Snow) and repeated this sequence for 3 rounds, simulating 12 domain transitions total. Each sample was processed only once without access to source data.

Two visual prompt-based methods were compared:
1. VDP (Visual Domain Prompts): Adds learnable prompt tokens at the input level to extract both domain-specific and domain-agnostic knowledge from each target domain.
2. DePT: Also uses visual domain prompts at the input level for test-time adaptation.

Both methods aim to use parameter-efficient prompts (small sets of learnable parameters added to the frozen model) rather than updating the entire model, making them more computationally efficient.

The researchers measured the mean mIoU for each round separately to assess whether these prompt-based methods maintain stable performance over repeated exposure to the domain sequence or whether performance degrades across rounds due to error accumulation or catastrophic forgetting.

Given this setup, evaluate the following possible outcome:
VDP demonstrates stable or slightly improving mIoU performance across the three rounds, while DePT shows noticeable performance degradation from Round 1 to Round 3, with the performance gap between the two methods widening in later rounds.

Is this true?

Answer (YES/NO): YES